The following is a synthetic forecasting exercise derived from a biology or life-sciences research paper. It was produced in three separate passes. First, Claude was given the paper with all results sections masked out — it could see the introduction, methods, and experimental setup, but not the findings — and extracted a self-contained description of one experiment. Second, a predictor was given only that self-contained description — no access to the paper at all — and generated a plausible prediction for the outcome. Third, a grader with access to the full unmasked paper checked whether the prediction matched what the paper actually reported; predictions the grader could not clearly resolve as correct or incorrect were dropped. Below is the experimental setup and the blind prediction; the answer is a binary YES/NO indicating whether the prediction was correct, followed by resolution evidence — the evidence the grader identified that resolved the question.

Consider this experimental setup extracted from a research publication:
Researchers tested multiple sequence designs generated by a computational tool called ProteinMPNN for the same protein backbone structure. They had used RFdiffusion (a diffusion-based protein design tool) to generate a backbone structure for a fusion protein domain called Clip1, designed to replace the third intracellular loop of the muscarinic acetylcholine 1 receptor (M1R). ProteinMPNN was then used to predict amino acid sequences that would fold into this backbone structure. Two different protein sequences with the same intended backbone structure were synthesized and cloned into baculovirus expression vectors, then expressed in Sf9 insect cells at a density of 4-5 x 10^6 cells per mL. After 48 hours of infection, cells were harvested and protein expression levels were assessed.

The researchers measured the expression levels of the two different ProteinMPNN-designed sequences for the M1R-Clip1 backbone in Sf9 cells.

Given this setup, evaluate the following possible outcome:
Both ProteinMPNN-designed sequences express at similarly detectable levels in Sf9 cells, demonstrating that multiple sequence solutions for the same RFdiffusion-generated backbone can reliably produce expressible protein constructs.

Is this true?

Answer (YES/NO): YES